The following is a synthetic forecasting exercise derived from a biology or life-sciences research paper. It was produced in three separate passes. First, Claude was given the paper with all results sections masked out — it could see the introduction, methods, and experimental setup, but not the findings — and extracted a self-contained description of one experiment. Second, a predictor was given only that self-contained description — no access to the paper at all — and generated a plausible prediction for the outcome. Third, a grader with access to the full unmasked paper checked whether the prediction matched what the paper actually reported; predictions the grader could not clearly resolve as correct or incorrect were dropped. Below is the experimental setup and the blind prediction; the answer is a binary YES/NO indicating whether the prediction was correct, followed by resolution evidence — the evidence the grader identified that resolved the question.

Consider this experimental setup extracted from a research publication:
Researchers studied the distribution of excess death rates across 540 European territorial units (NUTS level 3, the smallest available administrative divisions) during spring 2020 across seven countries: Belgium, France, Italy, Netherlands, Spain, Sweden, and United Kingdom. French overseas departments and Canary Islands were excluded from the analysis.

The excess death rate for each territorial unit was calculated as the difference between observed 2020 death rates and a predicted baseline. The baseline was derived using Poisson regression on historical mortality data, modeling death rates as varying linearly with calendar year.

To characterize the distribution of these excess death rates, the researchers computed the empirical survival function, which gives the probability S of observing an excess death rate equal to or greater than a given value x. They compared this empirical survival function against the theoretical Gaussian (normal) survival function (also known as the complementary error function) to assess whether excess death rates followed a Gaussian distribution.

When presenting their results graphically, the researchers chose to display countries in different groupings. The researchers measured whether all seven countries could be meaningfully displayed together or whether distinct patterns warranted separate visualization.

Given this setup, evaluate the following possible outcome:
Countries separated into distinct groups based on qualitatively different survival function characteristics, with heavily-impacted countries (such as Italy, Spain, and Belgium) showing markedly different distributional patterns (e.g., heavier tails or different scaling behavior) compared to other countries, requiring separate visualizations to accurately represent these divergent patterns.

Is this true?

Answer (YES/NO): NO